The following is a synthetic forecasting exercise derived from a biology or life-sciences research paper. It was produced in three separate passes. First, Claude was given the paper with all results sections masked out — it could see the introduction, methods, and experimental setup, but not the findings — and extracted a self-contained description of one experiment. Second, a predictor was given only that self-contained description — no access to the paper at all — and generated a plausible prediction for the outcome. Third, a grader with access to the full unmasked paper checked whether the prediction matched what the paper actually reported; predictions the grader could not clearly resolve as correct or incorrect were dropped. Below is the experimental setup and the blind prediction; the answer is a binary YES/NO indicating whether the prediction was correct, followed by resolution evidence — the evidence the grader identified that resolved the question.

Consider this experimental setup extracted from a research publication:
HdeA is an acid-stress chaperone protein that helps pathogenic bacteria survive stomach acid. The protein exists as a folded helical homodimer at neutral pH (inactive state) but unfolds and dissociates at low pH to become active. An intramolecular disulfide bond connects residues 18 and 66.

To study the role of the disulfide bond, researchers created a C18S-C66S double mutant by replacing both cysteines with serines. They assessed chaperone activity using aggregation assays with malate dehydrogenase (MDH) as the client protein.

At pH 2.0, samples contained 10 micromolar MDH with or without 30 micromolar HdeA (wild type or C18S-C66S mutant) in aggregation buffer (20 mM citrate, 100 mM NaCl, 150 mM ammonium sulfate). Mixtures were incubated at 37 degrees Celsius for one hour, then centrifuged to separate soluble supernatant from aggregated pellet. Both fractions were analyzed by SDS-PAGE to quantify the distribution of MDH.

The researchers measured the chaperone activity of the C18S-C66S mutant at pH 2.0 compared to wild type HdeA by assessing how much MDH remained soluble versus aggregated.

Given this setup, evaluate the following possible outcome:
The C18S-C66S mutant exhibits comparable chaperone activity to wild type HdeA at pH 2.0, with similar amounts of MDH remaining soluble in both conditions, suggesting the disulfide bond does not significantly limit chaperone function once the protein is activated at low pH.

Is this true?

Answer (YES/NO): NO